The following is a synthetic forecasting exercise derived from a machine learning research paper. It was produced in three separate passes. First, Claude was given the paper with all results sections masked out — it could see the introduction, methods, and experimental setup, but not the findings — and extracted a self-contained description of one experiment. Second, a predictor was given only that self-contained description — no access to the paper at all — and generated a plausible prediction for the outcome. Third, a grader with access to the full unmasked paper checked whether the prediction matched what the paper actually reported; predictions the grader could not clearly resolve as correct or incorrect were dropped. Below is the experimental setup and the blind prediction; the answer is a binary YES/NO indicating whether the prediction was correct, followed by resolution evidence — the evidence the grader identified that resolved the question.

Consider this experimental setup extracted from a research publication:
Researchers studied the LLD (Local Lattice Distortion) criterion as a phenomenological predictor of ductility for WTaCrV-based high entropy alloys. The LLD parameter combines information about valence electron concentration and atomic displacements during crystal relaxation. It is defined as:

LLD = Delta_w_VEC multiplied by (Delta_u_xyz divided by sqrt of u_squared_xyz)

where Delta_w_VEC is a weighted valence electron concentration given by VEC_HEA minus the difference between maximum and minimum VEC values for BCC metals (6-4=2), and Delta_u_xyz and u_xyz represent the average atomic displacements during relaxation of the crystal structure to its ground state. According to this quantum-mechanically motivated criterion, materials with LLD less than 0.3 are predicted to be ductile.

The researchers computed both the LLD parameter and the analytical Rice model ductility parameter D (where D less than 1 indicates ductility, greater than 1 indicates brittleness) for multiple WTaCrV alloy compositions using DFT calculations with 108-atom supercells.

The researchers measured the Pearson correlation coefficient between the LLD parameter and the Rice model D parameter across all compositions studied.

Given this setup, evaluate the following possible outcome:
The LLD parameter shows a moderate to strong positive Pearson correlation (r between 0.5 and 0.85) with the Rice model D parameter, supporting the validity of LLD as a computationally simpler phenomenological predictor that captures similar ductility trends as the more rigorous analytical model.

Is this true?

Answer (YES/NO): NO